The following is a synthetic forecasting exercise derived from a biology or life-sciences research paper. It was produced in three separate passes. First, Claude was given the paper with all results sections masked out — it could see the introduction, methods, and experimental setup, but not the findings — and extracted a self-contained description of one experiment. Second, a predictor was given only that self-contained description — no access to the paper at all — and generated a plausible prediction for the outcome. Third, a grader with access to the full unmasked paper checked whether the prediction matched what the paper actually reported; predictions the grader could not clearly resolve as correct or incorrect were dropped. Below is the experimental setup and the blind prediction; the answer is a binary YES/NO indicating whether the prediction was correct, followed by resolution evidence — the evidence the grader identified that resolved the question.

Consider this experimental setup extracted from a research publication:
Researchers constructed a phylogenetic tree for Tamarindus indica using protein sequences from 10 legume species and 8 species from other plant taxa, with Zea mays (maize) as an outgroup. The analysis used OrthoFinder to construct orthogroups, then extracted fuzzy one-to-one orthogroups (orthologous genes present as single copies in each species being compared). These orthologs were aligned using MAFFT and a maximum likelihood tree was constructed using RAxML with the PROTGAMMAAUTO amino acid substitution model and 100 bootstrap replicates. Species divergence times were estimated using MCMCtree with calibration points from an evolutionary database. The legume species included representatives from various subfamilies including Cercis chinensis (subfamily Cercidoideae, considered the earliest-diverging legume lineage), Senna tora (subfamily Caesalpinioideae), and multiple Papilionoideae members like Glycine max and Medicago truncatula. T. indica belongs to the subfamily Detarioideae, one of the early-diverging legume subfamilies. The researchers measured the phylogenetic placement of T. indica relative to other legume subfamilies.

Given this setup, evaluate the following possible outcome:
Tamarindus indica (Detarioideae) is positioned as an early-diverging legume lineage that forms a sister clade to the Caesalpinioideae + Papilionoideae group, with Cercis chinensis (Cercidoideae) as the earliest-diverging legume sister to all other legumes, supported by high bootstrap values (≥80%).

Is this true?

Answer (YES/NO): NO